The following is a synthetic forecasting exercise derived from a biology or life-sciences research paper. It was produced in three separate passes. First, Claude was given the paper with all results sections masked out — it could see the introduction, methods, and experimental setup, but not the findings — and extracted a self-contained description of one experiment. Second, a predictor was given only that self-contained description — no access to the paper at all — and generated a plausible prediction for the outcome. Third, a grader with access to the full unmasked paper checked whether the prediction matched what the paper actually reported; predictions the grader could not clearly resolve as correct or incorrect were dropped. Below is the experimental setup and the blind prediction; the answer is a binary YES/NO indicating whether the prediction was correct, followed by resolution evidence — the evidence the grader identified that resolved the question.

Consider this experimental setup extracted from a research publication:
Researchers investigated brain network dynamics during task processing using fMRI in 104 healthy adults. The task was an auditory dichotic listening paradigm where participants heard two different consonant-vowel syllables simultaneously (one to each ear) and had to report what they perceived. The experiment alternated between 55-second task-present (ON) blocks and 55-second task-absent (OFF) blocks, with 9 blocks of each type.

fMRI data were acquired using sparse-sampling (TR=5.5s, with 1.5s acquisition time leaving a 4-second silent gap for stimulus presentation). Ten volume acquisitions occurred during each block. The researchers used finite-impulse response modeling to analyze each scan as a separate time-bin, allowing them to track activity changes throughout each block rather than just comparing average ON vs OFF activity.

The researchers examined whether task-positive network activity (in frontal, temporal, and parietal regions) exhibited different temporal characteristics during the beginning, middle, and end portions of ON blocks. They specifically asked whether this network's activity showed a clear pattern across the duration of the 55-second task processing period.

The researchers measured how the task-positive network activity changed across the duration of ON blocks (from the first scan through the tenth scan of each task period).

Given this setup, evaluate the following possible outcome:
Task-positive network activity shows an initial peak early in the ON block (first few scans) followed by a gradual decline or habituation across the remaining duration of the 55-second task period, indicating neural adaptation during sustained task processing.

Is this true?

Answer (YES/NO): NO